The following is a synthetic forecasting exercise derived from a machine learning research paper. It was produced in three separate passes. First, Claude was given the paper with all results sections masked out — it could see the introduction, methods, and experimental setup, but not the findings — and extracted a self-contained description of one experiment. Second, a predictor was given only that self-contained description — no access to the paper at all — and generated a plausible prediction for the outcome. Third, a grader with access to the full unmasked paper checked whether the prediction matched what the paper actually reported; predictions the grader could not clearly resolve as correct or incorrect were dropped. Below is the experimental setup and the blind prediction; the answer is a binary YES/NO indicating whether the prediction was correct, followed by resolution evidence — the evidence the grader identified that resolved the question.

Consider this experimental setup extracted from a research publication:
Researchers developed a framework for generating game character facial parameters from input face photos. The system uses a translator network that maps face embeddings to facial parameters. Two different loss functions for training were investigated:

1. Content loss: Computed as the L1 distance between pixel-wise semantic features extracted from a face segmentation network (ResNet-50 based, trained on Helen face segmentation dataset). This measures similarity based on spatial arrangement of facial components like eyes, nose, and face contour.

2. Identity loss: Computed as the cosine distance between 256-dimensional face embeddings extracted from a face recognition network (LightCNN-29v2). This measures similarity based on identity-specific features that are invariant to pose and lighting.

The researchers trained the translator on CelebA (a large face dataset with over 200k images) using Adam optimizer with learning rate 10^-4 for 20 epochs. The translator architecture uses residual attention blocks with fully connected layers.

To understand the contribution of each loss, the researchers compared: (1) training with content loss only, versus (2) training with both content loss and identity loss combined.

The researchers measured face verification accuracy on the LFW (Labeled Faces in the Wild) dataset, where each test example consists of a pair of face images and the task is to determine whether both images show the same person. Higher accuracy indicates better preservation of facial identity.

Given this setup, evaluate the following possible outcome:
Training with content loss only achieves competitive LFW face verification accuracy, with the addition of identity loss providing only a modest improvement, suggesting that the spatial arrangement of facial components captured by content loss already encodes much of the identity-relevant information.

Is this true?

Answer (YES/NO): NO